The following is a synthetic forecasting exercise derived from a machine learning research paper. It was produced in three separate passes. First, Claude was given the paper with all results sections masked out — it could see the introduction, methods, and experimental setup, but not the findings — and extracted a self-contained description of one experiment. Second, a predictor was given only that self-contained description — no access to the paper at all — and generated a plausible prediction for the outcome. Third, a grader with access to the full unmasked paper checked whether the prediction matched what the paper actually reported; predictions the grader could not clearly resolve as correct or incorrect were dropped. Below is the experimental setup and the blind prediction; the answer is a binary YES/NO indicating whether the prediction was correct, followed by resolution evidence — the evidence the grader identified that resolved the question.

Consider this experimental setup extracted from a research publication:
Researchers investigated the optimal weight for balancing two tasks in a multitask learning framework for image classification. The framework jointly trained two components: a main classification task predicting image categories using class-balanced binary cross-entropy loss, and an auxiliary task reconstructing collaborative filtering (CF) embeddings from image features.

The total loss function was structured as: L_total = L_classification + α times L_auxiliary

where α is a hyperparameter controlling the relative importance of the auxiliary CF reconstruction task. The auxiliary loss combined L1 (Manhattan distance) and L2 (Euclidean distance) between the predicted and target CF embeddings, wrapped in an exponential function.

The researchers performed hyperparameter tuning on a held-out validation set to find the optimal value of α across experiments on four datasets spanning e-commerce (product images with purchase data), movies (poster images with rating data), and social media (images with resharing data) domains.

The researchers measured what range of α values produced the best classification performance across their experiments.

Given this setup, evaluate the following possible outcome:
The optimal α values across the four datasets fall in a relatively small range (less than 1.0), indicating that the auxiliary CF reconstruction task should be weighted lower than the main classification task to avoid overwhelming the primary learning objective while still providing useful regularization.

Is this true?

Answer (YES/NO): NO